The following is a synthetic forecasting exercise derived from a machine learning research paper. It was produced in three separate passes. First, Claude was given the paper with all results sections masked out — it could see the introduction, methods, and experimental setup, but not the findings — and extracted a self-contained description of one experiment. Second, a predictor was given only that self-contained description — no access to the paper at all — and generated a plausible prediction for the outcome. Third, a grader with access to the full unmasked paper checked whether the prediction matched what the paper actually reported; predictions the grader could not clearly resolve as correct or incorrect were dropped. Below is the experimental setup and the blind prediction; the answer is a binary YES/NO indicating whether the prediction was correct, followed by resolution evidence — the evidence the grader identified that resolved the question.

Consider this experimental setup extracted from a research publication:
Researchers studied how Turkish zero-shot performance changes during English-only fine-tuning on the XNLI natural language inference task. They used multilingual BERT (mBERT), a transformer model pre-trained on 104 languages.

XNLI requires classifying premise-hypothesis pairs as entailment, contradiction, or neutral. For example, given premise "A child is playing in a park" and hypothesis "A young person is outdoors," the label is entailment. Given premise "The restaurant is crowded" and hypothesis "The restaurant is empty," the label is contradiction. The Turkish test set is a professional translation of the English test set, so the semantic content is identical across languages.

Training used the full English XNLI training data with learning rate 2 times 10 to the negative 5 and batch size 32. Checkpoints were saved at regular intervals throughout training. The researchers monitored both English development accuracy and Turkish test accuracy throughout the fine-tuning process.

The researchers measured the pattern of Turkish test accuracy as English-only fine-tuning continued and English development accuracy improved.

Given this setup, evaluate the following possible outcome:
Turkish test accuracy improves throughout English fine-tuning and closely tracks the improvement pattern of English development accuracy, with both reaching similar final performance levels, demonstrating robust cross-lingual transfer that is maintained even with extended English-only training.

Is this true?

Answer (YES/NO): NO